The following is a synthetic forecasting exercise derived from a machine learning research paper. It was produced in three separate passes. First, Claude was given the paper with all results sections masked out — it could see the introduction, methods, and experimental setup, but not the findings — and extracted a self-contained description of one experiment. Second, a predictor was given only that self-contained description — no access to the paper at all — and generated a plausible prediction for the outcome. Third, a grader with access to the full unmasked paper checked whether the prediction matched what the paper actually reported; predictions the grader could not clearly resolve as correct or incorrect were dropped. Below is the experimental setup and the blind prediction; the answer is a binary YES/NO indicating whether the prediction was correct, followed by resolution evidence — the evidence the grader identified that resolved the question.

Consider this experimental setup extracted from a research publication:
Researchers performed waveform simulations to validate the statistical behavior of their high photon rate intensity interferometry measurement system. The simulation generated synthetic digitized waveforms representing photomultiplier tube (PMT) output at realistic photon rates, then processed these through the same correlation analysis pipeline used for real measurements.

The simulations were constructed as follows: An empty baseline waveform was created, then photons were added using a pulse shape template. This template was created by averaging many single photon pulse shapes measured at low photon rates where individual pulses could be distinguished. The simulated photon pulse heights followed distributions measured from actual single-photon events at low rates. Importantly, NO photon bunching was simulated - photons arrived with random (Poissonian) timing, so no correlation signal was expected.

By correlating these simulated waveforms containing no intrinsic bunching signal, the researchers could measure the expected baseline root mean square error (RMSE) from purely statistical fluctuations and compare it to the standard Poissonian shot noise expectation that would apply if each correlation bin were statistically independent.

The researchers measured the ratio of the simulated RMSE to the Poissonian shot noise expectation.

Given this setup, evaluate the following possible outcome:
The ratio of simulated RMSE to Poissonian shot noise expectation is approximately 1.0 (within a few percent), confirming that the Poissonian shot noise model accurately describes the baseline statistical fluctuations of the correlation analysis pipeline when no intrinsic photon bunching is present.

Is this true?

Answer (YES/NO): NO